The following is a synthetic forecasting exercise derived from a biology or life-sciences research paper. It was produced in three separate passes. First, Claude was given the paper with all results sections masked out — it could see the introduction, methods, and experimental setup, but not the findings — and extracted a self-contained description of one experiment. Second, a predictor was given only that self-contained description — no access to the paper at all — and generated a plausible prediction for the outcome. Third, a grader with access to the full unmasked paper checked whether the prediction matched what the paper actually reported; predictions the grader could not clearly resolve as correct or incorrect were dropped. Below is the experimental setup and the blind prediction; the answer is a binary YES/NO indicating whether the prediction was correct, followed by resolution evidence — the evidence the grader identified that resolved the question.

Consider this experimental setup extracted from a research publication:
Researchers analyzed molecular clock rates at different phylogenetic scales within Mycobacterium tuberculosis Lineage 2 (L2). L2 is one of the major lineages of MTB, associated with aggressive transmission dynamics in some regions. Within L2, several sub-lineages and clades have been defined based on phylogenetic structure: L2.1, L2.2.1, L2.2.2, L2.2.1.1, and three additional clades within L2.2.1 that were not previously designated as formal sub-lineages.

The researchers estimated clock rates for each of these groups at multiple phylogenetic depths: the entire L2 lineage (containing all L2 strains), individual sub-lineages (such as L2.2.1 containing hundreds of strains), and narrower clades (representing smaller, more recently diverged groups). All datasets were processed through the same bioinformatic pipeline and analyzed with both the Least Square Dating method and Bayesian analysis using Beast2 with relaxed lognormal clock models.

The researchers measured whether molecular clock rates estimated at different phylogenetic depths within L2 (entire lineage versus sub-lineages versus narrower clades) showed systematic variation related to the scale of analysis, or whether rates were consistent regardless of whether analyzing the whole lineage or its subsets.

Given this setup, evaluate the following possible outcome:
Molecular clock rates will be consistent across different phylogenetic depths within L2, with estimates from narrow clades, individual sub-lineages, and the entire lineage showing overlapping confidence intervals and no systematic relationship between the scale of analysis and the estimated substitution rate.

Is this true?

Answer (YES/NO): NO